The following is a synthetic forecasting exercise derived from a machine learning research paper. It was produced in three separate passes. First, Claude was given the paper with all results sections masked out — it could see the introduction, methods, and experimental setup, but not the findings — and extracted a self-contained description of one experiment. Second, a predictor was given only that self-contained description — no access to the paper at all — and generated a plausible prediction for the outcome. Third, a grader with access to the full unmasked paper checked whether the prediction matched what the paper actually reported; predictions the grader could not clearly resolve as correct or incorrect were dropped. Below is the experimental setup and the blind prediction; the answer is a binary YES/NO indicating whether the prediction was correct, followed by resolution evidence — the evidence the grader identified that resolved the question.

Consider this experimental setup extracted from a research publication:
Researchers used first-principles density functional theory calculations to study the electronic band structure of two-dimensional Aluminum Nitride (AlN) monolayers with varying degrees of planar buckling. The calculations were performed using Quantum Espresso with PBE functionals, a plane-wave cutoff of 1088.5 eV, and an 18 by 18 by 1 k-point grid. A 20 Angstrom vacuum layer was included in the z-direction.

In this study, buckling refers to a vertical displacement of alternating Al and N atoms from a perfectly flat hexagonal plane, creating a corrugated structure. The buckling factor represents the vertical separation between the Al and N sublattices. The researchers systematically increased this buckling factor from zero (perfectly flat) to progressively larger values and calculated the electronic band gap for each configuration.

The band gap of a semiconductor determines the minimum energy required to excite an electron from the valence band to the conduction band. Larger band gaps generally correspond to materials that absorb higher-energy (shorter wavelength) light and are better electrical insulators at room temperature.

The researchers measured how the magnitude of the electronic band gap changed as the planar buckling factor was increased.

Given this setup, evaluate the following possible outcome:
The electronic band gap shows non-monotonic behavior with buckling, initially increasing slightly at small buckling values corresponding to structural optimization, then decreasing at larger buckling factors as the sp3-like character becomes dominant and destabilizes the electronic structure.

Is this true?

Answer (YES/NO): NO